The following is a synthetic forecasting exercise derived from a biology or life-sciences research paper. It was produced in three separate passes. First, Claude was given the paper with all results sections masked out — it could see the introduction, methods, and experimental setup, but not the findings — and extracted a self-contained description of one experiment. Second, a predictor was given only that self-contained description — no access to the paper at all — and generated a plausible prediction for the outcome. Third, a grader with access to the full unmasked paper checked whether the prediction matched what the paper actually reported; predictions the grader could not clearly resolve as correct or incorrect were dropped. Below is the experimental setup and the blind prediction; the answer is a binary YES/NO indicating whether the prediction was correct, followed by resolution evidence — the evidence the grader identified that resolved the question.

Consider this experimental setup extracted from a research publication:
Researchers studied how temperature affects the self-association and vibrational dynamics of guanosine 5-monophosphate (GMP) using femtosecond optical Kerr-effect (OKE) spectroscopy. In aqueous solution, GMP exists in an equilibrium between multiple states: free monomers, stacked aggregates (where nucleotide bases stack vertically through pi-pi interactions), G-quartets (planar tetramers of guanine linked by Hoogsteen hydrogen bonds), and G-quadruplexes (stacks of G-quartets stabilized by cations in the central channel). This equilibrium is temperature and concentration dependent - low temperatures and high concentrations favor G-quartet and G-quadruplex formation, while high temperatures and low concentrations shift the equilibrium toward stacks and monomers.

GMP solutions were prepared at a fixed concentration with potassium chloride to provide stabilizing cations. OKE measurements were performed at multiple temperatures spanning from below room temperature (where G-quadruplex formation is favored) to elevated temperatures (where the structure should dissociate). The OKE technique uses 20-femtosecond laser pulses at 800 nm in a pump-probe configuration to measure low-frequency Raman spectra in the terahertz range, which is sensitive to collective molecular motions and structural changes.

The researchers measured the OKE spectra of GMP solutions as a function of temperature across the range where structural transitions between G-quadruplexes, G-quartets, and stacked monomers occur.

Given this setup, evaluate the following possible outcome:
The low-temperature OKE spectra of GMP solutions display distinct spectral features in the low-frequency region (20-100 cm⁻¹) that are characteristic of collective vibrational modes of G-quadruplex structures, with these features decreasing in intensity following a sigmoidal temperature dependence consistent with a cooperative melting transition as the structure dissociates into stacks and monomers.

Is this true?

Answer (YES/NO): NO